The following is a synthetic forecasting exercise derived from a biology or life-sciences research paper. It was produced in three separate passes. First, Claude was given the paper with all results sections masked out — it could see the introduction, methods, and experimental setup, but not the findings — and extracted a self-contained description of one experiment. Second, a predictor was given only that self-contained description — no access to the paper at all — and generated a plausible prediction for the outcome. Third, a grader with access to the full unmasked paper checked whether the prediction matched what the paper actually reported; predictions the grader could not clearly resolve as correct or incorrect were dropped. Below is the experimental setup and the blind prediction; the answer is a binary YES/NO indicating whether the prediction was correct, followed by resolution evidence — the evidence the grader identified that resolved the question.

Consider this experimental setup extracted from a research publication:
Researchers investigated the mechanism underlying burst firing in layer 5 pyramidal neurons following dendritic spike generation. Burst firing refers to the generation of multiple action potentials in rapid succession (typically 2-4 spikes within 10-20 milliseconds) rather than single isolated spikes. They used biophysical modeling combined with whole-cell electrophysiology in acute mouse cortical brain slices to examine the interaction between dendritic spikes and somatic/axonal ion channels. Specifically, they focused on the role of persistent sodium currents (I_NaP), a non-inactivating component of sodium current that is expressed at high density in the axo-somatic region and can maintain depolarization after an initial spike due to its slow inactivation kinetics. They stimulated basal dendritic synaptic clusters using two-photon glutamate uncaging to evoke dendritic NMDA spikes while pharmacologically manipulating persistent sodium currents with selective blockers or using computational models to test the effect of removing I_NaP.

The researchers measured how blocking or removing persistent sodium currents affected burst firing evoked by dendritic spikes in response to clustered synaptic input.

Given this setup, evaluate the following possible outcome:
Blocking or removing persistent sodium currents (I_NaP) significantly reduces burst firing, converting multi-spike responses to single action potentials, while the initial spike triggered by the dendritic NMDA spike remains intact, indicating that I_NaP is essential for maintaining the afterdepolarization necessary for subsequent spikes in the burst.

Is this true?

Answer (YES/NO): YES